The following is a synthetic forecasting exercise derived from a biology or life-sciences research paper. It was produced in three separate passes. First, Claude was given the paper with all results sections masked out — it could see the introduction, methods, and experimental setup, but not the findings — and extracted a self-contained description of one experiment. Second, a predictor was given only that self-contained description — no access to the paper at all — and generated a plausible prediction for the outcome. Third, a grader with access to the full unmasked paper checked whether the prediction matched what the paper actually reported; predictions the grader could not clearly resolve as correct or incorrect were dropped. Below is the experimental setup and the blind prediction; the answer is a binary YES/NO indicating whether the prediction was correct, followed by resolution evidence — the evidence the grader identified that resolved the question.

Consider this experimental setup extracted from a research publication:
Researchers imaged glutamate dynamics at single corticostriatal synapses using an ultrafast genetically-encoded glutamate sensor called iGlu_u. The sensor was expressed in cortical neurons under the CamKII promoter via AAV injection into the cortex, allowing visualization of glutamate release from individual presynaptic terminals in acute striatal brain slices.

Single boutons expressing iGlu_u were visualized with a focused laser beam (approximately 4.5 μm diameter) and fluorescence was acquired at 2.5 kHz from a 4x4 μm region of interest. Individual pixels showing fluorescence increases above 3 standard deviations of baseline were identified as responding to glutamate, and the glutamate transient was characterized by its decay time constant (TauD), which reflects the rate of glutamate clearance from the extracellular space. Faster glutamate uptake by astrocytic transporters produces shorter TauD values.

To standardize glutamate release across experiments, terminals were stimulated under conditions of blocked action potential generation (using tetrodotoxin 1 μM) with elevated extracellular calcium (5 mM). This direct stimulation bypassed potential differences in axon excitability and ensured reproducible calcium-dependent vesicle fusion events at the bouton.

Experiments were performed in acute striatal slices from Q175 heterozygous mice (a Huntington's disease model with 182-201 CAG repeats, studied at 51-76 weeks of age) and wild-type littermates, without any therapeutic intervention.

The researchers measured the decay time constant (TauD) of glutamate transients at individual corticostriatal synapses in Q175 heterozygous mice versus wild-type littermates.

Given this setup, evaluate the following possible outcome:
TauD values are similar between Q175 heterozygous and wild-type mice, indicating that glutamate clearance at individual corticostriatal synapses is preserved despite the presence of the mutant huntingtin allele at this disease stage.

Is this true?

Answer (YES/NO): NO